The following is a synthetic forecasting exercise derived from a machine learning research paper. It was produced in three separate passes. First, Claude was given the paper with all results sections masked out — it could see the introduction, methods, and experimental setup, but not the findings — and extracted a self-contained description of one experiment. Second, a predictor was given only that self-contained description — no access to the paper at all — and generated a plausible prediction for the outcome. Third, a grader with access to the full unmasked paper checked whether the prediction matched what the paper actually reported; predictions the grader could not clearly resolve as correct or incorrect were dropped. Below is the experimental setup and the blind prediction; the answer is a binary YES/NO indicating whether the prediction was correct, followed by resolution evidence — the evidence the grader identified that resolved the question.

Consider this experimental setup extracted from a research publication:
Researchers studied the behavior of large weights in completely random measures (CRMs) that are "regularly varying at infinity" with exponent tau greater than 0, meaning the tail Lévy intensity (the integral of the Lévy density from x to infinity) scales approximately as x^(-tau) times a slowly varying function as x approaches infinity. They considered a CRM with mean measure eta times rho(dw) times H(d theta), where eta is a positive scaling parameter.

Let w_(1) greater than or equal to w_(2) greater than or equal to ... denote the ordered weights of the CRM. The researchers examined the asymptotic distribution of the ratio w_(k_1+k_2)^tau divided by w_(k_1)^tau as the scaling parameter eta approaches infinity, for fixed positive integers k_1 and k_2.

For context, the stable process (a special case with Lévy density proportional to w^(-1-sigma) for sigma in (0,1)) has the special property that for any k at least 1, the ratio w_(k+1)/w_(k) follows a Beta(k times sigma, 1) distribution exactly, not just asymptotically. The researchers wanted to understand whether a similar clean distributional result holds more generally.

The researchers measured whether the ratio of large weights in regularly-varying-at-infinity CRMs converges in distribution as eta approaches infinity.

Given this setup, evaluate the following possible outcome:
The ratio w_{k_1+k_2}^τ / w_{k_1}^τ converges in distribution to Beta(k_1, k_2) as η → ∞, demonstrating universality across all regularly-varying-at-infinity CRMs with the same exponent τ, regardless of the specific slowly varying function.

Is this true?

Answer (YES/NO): YES